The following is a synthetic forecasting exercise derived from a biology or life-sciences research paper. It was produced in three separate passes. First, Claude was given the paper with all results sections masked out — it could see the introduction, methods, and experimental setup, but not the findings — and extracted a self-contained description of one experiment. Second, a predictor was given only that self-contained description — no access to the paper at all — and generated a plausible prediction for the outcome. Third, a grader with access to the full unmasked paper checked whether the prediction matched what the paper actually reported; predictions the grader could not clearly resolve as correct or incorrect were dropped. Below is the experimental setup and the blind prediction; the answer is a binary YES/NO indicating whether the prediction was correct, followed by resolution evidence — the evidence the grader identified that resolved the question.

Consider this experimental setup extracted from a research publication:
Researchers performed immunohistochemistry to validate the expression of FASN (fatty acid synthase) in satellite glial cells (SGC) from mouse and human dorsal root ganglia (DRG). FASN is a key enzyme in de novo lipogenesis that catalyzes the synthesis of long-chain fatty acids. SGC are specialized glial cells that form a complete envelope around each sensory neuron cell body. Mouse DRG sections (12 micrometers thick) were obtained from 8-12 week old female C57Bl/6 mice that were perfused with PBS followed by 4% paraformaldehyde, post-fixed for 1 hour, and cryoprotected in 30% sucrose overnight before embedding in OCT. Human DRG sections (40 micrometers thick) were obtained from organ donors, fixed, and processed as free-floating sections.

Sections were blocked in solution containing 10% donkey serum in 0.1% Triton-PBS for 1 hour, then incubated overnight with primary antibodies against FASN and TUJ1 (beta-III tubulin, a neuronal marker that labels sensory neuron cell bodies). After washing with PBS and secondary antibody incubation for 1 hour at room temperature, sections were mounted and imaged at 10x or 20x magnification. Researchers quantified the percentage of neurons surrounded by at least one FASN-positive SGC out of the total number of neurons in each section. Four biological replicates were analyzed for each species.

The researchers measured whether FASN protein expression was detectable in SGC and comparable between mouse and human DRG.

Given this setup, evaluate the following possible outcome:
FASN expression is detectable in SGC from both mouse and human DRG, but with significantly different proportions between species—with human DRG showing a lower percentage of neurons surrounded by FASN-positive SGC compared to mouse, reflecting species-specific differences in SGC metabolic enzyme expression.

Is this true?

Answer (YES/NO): NO